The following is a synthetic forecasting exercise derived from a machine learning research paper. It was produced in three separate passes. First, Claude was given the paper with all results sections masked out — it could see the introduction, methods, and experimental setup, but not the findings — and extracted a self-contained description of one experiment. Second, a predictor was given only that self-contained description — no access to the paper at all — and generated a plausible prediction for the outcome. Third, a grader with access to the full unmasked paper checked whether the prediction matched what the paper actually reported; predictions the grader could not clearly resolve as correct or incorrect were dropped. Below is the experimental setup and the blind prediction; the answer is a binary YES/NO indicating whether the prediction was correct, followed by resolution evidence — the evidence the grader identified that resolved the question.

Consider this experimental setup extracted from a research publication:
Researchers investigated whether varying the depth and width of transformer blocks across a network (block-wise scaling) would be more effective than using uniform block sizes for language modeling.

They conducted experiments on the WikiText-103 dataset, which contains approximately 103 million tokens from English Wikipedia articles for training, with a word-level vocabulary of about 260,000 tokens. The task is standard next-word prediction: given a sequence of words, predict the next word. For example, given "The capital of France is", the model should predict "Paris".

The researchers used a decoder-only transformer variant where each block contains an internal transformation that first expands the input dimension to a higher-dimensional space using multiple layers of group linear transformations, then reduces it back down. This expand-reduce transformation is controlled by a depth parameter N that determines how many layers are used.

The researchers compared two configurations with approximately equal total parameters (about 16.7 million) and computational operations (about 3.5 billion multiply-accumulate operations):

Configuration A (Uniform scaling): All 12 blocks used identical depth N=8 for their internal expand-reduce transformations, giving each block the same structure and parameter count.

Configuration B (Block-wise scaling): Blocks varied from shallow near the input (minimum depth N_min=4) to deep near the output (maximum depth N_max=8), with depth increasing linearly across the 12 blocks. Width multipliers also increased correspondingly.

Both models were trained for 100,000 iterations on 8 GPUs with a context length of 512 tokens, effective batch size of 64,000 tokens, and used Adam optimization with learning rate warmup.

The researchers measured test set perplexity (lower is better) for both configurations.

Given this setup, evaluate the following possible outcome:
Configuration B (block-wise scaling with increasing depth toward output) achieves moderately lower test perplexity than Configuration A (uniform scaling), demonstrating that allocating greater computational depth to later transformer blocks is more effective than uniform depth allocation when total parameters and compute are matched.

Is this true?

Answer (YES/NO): YES